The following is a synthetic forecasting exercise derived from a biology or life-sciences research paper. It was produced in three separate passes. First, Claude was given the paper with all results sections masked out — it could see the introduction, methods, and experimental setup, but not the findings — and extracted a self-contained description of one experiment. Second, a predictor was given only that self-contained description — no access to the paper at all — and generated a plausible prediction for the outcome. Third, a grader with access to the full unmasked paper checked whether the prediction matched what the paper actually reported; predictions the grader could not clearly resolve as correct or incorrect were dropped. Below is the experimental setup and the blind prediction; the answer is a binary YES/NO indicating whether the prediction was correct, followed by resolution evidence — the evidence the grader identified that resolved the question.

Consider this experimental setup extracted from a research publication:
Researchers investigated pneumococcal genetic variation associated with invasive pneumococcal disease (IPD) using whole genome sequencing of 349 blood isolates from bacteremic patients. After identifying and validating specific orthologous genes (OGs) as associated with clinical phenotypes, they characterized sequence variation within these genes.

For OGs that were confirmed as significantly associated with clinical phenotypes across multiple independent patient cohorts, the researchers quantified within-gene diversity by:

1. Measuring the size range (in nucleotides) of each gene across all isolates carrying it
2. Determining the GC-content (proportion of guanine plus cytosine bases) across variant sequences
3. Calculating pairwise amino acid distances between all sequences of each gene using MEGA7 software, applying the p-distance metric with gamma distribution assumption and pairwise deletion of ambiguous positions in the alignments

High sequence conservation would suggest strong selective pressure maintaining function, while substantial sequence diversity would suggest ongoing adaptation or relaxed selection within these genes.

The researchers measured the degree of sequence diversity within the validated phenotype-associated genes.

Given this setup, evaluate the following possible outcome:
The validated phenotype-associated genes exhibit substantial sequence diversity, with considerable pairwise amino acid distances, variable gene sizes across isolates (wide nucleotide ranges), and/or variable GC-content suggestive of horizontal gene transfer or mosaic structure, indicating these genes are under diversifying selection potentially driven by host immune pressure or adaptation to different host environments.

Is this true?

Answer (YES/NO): NO